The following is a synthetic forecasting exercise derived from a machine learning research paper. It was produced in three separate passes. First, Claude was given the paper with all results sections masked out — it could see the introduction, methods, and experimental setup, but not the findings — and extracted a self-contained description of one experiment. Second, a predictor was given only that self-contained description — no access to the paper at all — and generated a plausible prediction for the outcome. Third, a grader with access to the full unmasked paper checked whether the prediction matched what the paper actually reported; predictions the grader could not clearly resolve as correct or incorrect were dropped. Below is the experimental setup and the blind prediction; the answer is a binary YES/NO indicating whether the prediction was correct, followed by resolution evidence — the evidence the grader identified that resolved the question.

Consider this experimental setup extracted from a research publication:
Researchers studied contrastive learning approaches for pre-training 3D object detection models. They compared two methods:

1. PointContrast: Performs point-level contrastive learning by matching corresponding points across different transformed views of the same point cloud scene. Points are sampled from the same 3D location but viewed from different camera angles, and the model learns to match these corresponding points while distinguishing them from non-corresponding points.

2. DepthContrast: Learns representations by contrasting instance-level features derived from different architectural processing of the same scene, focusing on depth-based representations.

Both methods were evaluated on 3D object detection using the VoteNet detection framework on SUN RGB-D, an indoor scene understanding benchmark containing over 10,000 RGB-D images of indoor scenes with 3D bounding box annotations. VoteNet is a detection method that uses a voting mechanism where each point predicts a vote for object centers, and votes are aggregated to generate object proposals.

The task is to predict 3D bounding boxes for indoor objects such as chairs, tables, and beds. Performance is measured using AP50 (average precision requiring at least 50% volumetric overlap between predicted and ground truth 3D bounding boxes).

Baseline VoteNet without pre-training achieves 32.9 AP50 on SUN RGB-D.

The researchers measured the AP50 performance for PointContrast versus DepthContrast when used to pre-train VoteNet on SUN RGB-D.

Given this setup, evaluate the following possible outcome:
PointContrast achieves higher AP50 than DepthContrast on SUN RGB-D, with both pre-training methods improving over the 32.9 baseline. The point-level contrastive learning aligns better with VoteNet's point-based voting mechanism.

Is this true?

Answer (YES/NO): NO